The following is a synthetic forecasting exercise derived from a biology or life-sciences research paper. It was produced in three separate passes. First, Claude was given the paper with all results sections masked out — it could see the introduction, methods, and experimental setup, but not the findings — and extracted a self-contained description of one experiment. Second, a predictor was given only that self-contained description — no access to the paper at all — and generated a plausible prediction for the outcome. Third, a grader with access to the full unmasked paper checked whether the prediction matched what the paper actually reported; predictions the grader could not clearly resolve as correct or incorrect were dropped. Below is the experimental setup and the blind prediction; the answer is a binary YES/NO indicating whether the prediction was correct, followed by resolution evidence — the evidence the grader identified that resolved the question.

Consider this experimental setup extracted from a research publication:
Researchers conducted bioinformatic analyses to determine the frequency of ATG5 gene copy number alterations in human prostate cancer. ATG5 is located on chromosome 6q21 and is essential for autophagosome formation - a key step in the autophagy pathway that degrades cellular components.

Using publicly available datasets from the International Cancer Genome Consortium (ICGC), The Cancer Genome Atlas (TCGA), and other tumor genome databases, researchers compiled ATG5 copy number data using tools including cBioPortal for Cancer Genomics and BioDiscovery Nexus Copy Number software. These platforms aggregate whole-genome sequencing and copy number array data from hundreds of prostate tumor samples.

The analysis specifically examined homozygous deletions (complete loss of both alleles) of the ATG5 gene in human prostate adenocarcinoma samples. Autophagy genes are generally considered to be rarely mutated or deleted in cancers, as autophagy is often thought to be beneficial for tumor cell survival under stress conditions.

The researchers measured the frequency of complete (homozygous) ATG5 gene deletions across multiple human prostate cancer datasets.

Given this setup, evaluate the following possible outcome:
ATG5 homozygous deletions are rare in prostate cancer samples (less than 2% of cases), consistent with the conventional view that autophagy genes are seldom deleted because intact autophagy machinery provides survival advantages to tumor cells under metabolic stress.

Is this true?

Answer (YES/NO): NO